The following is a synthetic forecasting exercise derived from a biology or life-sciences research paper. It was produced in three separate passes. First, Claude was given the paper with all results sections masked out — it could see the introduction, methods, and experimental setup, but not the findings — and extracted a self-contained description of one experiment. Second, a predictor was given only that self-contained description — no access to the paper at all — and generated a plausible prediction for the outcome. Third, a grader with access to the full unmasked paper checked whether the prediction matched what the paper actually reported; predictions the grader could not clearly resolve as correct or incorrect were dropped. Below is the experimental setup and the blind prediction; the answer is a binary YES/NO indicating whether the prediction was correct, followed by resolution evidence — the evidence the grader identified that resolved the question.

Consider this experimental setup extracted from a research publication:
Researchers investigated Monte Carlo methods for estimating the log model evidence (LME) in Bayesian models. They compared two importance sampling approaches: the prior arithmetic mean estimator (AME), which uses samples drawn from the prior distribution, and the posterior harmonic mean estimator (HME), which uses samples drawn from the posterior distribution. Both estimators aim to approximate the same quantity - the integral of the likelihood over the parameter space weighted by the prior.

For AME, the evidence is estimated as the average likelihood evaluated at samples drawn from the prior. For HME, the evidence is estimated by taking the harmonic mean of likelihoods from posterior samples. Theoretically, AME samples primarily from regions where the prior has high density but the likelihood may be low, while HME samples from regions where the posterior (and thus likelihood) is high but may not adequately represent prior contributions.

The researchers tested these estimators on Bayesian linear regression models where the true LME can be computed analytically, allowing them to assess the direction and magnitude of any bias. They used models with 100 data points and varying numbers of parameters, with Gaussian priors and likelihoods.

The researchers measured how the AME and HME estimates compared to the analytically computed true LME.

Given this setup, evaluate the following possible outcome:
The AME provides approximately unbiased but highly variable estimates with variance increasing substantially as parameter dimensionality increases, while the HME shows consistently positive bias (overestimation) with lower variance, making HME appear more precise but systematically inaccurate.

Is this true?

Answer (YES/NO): NO